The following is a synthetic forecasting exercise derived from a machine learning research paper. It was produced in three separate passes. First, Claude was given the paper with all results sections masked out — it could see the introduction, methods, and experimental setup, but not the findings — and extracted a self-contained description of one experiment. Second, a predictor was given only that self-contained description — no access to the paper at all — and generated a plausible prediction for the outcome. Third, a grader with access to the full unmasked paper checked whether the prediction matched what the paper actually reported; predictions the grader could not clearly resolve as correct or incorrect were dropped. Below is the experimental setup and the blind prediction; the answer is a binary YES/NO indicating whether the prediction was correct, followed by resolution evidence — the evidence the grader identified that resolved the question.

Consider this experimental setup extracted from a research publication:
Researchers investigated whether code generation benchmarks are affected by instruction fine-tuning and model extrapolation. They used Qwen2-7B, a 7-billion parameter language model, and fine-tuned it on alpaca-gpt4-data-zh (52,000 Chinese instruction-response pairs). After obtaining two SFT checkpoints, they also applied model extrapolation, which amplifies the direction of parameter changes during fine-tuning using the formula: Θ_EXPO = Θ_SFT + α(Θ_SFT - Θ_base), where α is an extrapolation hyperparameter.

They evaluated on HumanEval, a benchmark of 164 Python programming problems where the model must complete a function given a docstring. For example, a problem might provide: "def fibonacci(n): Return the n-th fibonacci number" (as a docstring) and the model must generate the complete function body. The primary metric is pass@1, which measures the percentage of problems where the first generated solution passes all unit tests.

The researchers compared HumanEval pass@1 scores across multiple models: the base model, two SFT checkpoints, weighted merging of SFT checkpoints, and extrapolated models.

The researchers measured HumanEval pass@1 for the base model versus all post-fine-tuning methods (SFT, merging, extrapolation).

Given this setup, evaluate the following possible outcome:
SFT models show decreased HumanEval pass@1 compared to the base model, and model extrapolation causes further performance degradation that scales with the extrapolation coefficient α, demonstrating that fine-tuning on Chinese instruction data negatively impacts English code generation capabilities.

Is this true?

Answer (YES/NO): NO